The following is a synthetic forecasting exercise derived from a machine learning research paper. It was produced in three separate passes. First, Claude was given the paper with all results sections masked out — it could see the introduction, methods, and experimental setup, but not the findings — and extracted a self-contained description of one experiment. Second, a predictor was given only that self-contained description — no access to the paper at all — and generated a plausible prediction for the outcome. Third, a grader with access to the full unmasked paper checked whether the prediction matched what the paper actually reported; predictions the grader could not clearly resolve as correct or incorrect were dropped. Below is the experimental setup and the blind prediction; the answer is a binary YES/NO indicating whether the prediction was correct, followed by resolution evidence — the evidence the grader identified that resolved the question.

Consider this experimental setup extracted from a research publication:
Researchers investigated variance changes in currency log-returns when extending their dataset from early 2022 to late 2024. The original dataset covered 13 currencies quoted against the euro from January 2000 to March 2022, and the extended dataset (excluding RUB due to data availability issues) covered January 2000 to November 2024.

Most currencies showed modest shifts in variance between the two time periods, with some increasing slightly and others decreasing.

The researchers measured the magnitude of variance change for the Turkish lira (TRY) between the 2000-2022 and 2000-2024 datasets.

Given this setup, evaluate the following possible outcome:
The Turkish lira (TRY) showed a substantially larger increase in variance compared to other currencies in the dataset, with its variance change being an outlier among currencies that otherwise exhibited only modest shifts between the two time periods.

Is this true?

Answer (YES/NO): YES